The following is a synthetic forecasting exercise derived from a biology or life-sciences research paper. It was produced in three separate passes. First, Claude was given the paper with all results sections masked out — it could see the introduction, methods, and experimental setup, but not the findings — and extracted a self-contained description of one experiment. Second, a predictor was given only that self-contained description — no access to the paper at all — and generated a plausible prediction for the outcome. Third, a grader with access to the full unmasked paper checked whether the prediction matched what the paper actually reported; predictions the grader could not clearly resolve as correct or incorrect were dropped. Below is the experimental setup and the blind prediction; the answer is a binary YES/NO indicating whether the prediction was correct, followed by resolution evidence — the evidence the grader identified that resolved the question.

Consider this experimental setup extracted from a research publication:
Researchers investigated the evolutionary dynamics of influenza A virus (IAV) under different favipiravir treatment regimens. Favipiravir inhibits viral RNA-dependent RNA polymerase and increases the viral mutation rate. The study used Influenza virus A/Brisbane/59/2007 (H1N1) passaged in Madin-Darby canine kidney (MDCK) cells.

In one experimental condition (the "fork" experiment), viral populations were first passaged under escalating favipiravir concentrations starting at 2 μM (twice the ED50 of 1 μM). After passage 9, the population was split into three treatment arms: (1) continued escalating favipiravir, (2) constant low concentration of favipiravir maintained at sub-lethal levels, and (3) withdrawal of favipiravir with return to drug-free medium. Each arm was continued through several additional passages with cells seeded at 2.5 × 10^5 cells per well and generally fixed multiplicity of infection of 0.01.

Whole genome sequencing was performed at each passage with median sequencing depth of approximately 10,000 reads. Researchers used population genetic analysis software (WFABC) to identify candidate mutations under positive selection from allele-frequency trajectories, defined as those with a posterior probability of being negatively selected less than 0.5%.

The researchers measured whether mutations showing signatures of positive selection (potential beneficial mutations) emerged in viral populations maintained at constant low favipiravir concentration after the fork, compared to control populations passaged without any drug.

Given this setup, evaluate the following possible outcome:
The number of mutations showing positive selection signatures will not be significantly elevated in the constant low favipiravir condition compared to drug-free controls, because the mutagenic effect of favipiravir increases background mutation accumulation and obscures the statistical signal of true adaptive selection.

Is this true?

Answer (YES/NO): NO